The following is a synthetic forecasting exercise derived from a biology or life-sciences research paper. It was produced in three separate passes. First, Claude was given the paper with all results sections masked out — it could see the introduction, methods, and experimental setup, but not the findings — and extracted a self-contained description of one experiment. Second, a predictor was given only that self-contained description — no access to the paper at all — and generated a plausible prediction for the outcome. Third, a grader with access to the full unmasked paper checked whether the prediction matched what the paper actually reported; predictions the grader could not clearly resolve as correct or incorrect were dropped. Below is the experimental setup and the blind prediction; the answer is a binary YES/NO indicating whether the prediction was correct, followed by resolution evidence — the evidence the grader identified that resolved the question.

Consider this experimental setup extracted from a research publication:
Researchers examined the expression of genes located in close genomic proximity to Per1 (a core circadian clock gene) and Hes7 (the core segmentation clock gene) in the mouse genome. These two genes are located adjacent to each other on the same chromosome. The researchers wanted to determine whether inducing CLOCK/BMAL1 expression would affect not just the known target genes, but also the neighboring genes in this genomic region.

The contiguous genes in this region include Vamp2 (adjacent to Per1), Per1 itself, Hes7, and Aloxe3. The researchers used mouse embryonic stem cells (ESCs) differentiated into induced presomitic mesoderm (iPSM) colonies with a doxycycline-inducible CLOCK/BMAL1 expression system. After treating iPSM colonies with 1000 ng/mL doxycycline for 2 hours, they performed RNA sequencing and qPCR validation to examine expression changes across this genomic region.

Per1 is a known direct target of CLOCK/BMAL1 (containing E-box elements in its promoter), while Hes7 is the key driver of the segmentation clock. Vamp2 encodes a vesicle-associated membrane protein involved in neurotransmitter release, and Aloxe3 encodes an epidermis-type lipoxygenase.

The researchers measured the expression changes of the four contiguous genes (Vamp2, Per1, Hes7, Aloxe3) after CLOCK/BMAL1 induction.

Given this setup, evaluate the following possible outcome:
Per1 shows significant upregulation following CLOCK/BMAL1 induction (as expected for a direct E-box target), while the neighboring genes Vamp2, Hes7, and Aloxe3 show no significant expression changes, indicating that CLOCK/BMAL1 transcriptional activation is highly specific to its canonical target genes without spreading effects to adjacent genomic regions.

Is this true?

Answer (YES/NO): NO